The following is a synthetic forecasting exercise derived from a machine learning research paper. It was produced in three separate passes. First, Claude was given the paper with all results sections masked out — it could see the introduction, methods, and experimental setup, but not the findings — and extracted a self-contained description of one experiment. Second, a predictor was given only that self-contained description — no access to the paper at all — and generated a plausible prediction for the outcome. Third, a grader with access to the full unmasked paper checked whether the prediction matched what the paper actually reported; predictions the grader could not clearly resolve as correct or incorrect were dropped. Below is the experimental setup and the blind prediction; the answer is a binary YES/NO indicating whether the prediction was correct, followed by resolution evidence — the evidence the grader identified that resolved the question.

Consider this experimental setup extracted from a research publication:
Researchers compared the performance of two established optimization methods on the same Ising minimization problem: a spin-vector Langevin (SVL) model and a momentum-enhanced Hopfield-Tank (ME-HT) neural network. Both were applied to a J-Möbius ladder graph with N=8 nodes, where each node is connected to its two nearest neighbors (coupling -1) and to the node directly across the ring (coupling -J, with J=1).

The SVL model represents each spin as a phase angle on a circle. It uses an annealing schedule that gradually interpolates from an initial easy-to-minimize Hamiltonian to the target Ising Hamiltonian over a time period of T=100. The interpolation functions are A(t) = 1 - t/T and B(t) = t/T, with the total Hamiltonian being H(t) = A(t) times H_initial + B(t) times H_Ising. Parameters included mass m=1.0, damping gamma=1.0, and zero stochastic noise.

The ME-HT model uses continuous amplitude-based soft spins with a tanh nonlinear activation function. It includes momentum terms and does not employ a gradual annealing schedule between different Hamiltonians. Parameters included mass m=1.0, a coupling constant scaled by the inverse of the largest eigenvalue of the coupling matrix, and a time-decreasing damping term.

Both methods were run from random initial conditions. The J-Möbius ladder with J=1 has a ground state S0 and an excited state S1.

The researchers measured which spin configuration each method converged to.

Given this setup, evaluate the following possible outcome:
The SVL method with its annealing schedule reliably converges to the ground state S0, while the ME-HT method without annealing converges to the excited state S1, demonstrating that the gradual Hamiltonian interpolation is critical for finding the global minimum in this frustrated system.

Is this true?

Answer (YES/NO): NO